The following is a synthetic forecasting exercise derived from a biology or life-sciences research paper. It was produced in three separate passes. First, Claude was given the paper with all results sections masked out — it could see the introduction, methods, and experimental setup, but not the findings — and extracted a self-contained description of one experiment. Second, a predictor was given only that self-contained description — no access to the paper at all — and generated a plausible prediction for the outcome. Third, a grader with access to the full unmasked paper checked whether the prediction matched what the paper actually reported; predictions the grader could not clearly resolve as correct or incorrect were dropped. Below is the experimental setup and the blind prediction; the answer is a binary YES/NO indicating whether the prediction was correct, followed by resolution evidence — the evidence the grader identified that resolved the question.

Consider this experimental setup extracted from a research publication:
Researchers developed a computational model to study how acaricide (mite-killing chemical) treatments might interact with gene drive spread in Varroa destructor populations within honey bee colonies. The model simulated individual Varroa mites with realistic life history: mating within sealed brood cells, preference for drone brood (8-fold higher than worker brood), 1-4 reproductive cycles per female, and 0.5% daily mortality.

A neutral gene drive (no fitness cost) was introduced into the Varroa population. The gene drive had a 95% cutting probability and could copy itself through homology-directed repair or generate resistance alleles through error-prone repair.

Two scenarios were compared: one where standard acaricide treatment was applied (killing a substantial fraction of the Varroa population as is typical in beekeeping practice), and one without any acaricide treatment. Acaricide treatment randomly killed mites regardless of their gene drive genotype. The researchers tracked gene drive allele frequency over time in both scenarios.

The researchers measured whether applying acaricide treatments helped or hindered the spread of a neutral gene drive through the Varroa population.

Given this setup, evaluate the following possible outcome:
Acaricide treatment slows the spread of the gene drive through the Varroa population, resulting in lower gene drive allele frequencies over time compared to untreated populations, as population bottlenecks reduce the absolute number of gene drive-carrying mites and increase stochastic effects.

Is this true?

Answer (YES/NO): NO